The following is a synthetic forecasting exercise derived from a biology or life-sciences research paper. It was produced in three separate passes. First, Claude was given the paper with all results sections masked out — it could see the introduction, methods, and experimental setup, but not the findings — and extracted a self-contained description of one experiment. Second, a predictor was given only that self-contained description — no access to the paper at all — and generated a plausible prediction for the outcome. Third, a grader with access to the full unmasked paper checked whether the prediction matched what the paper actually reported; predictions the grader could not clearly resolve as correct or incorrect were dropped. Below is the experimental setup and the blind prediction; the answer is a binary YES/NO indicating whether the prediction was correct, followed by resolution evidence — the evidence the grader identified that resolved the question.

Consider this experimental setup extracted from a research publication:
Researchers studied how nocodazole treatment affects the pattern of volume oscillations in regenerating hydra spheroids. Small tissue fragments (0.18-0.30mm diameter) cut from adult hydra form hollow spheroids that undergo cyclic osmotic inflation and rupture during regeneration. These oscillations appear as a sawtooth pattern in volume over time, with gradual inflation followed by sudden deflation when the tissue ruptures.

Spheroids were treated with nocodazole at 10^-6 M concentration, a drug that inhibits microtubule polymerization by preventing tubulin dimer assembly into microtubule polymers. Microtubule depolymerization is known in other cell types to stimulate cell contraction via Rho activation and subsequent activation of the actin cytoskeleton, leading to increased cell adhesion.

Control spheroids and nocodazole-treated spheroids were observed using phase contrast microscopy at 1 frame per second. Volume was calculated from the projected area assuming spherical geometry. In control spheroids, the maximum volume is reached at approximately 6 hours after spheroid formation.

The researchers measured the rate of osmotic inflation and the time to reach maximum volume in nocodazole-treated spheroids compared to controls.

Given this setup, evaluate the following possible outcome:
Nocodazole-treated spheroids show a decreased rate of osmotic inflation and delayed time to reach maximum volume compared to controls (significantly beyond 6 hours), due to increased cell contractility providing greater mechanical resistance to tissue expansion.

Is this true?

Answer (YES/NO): YES